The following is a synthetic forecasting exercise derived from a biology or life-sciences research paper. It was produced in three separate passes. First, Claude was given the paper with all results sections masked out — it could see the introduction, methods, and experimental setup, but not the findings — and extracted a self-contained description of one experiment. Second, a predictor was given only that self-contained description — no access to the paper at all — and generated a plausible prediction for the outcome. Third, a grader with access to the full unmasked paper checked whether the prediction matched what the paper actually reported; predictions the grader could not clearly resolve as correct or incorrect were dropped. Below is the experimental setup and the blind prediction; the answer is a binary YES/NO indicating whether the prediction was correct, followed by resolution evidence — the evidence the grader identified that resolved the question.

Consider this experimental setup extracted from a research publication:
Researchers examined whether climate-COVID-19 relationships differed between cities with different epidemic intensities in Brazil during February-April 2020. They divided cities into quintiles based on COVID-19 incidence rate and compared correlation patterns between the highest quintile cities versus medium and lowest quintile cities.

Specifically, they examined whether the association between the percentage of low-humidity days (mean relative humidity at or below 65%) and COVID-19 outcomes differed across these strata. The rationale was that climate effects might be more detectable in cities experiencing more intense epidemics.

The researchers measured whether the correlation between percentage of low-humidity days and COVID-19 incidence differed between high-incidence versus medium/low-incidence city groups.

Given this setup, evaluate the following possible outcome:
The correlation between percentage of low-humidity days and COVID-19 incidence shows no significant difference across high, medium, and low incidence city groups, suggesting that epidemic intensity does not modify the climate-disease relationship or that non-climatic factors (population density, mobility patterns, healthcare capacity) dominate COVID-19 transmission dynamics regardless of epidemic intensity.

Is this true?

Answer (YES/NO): NO